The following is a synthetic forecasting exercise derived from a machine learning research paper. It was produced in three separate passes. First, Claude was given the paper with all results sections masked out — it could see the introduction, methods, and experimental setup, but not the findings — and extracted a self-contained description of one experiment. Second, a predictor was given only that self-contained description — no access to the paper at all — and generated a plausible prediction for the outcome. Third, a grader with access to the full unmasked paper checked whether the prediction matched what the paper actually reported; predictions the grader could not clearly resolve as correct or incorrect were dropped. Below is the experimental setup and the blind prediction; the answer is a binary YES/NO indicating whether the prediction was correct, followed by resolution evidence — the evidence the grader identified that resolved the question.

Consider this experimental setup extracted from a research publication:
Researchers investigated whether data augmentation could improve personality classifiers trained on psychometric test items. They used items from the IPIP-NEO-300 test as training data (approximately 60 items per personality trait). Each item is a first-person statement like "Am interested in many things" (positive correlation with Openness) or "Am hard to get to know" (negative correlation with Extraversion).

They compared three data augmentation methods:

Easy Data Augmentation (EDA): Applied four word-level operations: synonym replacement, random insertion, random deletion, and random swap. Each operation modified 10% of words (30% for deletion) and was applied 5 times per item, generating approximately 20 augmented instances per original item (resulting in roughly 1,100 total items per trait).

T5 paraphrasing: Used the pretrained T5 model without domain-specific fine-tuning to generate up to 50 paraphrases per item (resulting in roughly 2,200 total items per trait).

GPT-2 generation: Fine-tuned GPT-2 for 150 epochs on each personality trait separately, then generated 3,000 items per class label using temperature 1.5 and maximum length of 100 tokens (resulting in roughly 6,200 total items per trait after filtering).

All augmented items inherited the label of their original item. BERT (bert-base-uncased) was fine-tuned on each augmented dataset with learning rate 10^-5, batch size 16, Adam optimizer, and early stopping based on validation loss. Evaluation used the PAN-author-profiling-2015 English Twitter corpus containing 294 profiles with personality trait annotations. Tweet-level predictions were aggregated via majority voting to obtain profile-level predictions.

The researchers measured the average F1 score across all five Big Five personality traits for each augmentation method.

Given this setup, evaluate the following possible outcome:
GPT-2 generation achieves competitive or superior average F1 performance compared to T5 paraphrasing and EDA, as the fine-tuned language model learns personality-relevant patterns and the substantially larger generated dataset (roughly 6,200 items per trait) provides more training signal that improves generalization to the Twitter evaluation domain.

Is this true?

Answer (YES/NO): NO